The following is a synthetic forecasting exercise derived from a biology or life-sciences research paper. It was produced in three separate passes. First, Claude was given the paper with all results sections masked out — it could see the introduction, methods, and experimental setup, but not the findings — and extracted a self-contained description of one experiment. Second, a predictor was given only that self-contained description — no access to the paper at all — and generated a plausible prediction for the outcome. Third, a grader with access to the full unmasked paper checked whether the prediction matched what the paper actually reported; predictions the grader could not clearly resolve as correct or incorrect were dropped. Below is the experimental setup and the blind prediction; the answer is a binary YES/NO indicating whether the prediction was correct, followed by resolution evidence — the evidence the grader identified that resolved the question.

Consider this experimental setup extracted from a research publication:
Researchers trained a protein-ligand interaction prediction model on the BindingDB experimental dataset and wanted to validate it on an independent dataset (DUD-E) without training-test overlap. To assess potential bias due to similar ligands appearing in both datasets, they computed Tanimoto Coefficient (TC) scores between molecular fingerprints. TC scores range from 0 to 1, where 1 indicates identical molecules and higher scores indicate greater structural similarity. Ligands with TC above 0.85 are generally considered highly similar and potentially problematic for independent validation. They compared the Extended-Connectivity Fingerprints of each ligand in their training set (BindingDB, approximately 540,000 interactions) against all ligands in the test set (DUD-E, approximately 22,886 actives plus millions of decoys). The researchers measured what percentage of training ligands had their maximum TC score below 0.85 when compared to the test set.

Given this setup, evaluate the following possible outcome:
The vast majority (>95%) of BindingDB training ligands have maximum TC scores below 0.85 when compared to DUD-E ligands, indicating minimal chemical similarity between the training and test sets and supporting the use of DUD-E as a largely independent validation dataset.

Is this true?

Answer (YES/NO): YES